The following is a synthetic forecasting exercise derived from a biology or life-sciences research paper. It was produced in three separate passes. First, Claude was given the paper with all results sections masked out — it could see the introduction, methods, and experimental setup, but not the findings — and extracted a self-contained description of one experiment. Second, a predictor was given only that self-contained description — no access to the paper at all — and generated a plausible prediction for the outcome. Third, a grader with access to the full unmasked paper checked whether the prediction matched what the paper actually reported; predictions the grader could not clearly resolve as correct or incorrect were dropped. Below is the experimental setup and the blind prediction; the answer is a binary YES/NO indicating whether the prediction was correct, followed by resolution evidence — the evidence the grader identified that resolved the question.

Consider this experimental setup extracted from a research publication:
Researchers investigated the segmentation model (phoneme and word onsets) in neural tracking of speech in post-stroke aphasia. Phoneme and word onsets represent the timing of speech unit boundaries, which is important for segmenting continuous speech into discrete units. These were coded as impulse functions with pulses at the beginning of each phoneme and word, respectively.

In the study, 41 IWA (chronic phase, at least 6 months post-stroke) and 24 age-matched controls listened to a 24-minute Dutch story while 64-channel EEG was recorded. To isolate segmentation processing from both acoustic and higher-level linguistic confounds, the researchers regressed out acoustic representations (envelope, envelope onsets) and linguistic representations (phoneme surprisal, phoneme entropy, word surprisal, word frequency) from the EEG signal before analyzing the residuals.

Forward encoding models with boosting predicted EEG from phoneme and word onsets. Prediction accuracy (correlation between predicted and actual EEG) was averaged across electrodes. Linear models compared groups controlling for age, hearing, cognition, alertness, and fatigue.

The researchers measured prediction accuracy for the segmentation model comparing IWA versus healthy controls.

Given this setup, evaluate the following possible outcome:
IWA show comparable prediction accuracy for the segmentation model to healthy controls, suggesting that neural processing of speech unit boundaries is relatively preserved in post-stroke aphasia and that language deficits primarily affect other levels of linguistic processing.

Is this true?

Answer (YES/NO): NO